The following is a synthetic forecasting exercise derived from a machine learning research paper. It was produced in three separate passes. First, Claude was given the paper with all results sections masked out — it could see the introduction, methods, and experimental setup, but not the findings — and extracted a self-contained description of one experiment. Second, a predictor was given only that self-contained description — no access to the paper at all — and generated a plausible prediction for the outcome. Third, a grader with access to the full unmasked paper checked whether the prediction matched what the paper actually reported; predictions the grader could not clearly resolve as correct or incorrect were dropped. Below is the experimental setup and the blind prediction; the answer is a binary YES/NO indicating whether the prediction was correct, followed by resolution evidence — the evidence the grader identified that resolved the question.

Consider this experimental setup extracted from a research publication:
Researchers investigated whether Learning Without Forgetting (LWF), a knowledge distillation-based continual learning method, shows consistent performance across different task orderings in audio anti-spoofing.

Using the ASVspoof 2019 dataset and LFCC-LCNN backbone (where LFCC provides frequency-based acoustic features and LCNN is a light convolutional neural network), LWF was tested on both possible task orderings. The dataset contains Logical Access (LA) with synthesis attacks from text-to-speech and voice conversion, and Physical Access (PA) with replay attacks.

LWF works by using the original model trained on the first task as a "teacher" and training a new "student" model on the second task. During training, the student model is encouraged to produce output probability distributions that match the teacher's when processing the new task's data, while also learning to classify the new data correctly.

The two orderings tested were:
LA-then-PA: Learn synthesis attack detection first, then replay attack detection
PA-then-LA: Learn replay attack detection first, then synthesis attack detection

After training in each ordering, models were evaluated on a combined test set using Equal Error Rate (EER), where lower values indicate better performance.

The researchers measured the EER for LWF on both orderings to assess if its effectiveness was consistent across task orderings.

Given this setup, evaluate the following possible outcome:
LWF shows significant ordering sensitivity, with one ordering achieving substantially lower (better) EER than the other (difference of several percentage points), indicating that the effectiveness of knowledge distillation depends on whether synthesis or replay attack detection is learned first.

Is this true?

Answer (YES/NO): YES